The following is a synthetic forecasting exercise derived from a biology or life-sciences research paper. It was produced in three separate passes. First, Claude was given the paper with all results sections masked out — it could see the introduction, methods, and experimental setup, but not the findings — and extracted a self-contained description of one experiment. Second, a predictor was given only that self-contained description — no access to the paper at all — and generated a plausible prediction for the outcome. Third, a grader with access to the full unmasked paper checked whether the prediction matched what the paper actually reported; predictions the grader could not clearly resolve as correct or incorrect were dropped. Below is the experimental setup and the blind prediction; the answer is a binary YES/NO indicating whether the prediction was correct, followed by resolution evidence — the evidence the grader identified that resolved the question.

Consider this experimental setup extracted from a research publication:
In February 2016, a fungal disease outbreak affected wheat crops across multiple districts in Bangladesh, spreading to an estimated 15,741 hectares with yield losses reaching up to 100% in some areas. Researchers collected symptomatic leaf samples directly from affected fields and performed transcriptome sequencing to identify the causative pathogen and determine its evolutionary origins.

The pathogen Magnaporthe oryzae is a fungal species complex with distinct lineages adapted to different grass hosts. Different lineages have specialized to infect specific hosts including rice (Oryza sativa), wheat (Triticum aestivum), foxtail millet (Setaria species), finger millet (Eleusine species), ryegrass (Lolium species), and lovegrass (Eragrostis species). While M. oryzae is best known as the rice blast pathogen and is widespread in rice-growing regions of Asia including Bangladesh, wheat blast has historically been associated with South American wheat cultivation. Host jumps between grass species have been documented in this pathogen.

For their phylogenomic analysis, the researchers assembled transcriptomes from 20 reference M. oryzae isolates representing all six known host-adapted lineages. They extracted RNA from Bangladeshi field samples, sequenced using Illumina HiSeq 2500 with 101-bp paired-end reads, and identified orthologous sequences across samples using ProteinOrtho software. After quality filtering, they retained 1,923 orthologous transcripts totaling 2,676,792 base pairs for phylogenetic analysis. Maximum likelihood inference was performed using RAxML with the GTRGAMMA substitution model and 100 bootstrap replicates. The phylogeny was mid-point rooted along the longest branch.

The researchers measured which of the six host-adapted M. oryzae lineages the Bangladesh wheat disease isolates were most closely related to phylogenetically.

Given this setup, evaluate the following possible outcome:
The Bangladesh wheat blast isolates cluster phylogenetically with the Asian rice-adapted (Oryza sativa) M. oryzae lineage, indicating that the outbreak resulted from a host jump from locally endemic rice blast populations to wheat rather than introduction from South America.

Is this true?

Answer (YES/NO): NO